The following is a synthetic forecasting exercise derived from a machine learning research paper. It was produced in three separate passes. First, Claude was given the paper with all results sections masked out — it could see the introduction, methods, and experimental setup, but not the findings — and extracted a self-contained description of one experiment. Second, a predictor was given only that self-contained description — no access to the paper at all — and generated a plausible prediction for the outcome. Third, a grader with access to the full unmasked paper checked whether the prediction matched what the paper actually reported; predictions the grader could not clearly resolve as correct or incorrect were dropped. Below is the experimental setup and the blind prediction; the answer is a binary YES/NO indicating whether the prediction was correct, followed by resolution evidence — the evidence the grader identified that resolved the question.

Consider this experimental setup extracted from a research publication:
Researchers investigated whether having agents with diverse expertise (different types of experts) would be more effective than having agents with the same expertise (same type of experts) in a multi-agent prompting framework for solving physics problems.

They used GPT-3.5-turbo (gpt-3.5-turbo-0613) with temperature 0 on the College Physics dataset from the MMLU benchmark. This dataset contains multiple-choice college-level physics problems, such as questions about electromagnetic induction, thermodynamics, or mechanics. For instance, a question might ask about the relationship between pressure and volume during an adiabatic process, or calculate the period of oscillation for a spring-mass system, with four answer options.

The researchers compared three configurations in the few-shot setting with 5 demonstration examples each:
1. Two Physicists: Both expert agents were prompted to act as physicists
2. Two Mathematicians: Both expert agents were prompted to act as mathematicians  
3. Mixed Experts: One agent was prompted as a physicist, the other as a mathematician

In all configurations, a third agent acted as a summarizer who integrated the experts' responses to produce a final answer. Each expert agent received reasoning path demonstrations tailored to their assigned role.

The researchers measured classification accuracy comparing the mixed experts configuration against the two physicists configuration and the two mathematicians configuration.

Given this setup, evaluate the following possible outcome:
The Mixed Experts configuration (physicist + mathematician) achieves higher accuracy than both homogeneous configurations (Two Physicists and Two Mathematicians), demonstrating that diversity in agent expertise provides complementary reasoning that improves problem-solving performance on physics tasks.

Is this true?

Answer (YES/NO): YES